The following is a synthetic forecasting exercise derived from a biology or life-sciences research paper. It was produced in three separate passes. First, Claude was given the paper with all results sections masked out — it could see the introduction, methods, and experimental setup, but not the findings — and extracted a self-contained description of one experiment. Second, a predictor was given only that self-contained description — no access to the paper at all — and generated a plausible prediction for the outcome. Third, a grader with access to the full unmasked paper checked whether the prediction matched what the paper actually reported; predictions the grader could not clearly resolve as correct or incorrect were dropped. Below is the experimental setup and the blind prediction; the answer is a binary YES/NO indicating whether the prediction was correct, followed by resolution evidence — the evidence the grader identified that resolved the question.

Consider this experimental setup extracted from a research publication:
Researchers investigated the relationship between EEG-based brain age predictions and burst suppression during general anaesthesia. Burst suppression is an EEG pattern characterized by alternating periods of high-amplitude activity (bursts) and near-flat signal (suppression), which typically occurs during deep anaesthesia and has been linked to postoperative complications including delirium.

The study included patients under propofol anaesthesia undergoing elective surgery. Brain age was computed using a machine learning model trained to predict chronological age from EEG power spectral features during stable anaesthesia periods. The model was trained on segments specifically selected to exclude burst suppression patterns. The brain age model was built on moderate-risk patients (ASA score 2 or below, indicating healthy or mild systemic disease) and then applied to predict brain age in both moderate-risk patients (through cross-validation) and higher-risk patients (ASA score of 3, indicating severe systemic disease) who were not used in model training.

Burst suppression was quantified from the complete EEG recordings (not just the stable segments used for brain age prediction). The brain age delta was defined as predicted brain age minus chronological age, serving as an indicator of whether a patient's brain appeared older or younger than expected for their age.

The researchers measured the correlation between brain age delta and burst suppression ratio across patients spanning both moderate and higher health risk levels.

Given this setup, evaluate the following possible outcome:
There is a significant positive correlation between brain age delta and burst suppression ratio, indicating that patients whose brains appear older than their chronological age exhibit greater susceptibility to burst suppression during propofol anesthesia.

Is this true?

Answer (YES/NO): NO